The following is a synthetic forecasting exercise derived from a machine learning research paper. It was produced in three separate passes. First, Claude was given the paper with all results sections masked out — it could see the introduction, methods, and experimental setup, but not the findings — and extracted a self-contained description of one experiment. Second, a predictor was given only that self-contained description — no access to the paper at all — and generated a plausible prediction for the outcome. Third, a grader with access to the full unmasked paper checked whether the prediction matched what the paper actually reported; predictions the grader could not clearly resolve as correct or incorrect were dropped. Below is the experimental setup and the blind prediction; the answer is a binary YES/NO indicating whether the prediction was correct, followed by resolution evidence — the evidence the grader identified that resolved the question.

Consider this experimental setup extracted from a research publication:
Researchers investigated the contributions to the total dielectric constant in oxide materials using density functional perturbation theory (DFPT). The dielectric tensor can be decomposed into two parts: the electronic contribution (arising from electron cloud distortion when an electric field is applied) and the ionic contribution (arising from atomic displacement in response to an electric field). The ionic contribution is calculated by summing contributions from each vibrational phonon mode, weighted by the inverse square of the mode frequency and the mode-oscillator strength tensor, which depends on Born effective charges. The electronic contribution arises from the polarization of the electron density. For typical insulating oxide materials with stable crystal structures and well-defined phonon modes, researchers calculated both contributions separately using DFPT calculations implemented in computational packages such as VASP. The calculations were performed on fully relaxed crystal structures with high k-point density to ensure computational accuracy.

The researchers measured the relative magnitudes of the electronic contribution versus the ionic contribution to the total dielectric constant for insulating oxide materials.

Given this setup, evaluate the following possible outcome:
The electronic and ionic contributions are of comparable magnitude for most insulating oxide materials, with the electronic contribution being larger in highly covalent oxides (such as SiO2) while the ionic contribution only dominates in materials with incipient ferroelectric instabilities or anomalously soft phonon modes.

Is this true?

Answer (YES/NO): NO